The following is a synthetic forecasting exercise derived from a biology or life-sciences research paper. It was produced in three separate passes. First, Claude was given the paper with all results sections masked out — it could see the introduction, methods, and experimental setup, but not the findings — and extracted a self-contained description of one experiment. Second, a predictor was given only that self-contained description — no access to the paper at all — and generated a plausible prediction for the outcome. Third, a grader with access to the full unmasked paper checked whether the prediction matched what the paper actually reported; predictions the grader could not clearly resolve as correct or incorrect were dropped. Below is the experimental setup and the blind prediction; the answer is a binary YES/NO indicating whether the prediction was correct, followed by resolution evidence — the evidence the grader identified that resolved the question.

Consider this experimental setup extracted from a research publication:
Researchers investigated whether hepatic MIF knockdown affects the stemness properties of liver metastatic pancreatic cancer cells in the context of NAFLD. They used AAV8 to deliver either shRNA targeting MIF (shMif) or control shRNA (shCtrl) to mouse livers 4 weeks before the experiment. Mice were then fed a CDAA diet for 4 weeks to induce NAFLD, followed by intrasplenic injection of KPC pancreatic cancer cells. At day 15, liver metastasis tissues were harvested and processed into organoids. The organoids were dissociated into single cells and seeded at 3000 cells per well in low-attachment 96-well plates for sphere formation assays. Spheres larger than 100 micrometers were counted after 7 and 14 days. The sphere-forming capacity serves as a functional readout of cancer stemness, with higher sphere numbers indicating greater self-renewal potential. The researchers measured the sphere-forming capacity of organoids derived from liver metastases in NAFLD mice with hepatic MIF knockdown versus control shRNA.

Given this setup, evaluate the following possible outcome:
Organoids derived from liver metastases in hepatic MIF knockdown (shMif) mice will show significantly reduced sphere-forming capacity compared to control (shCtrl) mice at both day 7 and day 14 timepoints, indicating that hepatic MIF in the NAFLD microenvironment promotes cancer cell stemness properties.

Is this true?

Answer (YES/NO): YES